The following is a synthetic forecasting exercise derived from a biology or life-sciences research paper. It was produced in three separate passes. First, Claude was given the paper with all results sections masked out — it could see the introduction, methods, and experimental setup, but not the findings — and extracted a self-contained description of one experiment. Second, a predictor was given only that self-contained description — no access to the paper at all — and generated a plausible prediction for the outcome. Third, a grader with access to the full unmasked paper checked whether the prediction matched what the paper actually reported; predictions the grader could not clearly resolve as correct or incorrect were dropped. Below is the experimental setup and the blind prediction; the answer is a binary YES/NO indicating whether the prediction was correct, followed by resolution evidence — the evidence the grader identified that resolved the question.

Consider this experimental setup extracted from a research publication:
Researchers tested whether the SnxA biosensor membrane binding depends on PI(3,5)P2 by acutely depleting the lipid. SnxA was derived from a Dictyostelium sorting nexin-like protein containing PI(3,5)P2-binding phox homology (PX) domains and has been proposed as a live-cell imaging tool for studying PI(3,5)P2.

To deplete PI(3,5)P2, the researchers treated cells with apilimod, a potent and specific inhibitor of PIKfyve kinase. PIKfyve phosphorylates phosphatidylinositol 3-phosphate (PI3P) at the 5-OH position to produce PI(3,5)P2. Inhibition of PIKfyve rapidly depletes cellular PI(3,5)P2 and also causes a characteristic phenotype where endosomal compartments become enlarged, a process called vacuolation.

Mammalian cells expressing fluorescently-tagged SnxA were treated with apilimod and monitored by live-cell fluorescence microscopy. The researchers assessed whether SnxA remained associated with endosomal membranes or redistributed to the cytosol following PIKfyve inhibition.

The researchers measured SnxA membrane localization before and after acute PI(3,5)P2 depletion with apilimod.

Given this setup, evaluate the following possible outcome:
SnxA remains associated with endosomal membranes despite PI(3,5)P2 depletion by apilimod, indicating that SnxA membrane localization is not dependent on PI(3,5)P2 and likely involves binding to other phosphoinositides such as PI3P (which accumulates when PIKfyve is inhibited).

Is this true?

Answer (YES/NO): NO